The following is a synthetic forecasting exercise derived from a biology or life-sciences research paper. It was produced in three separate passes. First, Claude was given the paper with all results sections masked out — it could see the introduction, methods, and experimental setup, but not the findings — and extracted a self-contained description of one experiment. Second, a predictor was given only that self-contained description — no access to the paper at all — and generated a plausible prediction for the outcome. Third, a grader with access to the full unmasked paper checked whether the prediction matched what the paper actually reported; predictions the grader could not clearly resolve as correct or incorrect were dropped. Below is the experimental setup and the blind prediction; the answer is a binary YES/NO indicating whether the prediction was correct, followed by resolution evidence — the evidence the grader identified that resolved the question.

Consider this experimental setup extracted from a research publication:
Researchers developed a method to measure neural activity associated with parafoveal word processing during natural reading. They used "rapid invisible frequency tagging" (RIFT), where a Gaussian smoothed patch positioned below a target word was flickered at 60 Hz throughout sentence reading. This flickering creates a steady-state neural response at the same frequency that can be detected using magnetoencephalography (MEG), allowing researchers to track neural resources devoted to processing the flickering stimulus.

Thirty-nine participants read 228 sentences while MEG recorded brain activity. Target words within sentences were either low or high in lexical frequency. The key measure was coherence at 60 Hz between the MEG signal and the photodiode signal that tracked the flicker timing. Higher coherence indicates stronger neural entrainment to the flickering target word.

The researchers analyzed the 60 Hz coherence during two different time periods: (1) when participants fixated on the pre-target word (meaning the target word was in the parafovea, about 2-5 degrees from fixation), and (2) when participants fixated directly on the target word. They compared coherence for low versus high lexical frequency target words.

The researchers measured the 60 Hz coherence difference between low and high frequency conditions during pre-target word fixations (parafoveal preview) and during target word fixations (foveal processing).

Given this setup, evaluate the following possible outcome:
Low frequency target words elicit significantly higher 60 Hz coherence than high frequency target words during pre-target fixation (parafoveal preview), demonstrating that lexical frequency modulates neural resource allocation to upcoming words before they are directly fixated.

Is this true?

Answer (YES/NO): YES